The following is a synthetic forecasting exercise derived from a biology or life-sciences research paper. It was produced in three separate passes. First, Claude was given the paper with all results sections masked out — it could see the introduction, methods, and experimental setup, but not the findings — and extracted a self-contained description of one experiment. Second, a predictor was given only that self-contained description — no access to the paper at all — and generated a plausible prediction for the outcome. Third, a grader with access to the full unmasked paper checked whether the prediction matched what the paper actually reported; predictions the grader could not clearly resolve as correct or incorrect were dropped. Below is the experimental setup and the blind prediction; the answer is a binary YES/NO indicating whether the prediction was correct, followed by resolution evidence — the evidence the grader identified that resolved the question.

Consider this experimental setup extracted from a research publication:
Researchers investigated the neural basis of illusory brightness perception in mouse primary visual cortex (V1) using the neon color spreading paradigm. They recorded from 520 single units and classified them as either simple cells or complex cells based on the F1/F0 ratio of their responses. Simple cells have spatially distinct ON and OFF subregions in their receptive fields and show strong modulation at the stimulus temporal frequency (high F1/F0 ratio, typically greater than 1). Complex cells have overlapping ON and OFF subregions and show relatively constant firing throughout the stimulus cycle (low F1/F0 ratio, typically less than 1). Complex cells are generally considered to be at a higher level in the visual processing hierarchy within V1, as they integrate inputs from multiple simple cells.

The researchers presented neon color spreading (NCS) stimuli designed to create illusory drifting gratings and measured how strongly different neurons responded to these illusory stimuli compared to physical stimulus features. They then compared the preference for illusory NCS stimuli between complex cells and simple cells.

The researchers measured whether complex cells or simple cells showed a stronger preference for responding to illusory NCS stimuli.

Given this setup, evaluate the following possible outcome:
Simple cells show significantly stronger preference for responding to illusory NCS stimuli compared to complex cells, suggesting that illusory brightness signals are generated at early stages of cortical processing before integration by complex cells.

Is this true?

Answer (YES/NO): NO